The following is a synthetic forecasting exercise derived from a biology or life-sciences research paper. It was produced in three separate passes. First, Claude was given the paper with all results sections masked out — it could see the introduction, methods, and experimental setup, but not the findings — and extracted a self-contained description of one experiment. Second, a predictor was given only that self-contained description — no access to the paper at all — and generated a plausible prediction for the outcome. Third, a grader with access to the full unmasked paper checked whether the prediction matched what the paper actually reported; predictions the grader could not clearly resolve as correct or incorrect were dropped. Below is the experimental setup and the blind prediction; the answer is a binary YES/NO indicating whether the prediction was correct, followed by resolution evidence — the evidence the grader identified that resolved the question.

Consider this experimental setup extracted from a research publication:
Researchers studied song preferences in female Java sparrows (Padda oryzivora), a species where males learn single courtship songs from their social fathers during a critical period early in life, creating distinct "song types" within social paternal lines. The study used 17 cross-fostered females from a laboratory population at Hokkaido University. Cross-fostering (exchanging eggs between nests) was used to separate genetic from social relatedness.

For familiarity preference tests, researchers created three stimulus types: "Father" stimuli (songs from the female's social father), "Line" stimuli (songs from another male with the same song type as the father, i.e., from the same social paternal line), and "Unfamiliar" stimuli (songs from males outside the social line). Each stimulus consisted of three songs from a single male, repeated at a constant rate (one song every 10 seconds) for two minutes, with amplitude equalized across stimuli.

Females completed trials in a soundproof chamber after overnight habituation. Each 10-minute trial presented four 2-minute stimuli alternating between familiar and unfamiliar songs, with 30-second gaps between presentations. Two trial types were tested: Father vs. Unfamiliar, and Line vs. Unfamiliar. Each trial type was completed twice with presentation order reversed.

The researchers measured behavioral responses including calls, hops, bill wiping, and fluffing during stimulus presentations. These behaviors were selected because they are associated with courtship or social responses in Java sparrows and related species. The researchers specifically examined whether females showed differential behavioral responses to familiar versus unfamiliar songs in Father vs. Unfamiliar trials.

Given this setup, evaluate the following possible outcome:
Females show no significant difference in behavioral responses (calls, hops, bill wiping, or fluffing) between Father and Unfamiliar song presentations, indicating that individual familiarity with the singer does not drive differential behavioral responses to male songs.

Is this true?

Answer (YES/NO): NO